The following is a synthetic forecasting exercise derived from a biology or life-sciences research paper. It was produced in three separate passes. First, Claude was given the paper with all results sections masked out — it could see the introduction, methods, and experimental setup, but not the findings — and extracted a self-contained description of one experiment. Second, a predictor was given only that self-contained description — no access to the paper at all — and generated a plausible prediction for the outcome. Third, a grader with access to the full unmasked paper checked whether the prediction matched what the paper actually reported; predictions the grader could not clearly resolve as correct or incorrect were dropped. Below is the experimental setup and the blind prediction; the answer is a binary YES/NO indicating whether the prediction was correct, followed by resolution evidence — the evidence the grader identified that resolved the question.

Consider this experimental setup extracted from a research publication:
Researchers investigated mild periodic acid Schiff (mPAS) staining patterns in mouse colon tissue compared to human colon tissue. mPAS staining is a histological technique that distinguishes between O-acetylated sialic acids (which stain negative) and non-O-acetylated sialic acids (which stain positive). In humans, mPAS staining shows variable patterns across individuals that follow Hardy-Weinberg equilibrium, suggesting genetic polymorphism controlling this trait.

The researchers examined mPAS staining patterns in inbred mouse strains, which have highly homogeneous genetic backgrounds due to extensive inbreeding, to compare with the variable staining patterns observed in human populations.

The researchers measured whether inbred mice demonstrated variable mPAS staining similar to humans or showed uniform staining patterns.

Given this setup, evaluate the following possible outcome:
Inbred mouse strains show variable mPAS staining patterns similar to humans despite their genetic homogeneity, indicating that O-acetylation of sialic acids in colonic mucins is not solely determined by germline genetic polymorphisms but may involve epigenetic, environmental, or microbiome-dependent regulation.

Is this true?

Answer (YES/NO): NO